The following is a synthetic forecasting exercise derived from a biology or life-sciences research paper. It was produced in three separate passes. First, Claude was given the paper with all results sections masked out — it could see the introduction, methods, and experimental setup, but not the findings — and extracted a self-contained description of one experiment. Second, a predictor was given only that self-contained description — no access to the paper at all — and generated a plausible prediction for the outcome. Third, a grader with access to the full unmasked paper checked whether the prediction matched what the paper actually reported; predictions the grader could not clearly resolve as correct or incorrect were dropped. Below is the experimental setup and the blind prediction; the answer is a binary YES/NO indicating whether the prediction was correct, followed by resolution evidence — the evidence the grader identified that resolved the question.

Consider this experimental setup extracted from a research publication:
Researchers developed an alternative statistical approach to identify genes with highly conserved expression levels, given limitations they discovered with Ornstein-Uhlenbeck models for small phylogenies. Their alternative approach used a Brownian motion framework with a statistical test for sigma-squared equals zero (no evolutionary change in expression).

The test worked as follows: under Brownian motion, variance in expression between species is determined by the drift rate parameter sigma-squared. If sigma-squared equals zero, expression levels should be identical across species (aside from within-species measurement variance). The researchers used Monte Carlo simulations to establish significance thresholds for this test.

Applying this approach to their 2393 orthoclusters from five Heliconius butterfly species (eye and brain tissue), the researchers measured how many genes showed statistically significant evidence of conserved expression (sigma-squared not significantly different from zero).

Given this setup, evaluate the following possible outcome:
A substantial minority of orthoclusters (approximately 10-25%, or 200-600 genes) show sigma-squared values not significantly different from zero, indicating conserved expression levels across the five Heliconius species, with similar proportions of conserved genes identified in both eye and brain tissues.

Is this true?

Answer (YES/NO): NO